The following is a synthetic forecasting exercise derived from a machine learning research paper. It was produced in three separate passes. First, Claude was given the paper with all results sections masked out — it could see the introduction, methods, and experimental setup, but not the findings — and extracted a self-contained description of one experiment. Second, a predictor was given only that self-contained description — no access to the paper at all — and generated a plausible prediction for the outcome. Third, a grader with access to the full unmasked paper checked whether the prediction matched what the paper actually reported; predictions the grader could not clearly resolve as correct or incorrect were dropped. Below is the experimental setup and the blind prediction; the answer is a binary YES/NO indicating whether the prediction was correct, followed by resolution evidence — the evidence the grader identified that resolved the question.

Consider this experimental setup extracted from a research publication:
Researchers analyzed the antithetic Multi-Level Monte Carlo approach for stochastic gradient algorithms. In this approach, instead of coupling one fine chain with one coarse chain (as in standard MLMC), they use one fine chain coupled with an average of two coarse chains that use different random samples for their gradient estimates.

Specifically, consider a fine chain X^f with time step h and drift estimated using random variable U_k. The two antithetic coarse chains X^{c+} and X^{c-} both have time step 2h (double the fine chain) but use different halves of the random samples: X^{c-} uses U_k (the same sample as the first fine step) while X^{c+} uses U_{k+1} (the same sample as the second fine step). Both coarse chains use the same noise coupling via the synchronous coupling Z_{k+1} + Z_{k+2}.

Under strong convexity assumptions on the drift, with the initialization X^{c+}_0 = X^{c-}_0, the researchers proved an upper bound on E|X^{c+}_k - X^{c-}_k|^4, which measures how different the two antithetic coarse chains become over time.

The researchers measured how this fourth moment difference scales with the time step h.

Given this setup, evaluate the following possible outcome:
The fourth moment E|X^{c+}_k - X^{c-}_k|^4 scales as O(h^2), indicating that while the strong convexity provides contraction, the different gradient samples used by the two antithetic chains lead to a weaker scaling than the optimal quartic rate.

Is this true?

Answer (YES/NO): YES